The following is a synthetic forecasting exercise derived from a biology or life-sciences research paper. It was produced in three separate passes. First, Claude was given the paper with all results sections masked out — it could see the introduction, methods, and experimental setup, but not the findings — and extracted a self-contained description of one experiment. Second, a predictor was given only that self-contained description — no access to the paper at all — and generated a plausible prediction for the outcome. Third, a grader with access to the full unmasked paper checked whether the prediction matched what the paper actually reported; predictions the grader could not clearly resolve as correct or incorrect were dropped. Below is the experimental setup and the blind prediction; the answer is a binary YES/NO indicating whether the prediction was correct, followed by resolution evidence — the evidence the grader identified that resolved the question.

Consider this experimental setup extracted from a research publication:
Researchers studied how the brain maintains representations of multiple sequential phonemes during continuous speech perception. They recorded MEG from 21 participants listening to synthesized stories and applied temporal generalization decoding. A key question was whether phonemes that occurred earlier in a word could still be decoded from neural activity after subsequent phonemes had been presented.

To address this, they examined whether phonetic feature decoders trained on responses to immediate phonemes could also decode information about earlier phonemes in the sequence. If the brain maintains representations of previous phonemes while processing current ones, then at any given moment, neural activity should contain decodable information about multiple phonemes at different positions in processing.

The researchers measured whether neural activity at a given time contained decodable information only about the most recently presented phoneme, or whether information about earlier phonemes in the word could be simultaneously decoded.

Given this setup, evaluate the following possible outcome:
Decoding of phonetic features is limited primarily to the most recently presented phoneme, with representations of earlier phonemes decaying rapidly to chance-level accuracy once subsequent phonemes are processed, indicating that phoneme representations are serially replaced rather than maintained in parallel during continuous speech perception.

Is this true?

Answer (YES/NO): NO